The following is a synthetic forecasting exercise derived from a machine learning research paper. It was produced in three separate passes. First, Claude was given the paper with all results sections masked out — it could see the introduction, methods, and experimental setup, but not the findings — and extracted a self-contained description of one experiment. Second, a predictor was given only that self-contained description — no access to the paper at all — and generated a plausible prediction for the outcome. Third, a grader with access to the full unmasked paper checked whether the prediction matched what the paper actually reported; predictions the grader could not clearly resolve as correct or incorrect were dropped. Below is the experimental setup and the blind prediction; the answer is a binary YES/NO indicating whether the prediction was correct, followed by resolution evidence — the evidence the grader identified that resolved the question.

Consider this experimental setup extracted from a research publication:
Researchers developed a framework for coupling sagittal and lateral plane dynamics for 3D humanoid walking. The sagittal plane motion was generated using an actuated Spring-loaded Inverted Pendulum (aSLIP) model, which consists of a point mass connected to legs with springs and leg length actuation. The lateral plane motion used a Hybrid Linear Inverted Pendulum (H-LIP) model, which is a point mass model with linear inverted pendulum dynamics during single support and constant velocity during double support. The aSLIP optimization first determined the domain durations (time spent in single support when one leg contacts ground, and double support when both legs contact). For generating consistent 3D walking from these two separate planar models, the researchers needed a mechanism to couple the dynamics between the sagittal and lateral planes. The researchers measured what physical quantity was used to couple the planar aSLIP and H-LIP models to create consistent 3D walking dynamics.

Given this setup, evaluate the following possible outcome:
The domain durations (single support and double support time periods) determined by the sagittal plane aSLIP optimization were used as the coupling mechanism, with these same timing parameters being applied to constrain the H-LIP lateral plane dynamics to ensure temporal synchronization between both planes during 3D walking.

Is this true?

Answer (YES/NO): NO